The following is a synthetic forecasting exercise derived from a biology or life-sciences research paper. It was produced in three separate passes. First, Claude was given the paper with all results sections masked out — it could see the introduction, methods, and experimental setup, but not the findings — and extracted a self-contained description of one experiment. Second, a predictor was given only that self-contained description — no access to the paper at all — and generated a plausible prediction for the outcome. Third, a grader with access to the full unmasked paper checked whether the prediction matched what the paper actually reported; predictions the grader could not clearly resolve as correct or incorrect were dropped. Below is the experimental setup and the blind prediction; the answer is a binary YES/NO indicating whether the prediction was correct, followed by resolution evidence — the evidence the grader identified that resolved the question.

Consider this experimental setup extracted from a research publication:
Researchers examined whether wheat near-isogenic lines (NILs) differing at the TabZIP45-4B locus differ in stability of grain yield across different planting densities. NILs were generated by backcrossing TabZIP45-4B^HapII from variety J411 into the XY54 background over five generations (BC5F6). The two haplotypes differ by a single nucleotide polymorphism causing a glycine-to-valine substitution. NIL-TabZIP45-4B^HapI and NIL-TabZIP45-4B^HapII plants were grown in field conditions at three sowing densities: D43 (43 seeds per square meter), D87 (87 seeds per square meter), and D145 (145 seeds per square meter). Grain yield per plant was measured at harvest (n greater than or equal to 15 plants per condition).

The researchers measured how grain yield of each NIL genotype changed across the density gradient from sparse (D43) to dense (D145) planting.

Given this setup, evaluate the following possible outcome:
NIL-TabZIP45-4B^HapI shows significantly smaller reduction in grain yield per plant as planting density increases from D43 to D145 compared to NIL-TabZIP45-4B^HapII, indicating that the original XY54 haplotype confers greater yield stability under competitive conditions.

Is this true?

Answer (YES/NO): NO